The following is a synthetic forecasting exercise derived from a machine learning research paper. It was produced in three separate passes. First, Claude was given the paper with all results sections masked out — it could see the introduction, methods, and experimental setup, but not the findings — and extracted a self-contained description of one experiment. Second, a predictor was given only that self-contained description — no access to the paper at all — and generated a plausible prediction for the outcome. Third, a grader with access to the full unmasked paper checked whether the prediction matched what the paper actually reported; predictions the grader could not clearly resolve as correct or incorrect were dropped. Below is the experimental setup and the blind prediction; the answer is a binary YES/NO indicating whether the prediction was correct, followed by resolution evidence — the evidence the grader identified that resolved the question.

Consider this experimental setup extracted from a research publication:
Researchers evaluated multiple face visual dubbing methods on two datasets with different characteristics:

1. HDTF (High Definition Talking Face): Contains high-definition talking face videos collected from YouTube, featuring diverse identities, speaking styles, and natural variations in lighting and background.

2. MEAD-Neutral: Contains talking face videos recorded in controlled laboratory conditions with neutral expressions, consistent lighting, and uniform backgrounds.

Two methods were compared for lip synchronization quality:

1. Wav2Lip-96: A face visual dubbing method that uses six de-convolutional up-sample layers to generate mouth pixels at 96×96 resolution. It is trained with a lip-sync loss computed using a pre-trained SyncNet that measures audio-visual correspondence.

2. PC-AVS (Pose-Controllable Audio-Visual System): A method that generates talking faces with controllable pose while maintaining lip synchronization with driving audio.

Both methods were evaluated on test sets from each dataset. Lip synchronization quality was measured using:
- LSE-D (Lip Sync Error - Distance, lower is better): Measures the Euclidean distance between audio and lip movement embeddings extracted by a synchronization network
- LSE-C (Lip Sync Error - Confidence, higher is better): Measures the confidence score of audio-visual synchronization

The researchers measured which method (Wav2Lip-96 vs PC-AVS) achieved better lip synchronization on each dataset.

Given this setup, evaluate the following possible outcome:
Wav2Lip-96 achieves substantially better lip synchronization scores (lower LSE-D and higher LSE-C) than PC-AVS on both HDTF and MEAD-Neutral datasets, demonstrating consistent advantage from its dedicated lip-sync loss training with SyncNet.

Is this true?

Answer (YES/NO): NO